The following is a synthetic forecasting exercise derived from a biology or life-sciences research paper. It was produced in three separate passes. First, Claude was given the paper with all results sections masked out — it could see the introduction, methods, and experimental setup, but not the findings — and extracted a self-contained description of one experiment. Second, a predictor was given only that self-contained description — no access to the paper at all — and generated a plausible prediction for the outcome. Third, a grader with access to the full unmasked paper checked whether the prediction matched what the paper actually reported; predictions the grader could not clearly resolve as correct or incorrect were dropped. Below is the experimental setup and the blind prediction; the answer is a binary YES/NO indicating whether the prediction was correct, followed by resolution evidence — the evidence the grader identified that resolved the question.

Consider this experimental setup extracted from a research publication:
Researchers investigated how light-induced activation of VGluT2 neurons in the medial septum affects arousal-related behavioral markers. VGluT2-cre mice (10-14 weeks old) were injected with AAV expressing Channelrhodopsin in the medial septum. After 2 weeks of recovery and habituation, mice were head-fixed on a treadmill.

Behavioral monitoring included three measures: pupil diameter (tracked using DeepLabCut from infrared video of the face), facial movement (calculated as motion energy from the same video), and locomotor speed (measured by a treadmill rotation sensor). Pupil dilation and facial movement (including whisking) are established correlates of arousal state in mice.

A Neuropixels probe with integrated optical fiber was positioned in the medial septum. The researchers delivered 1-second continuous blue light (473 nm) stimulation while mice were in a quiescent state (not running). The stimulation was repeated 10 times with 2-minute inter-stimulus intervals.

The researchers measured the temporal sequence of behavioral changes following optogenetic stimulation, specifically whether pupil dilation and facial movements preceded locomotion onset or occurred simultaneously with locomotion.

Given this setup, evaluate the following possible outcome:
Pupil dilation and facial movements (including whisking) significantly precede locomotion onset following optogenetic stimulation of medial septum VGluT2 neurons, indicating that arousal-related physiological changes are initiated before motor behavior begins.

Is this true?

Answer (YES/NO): YES